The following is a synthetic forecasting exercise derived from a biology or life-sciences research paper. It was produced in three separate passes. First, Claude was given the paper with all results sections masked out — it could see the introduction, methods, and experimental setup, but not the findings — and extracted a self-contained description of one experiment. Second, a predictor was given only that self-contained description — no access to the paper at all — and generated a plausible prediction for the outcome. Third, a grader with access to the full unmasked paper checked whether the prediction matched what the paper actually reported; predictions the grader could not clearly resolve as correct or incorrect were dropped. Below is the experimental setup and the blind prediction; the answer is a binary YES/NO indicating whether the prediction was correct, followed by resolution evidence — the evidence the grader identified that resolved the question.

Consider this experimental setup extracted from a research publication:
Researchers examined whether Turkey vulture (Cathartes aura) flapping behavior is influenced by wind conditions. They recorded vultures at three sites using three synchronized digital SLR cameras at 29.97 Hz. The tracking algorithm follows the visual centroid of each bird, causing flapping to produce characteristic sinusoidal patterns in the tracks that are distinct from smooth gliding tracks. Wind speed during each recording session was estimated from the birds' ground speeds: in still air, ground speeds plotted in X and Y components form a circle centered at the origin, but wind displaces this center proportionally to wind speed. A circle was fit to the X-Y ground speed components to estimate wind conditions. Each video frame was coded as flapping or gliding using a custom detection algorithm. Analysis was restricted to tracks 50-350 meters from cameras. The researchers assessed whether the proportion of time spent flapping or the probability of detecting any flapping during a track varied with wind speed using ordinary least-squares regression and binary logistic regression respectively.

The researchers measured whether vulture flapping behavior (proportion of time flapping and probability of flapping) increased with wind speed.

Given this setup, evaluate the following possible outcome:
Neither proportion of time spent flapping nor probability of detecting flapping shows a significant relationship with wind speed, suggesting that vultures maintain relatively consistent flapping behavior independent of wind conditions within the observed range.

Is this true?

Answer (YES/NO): NO